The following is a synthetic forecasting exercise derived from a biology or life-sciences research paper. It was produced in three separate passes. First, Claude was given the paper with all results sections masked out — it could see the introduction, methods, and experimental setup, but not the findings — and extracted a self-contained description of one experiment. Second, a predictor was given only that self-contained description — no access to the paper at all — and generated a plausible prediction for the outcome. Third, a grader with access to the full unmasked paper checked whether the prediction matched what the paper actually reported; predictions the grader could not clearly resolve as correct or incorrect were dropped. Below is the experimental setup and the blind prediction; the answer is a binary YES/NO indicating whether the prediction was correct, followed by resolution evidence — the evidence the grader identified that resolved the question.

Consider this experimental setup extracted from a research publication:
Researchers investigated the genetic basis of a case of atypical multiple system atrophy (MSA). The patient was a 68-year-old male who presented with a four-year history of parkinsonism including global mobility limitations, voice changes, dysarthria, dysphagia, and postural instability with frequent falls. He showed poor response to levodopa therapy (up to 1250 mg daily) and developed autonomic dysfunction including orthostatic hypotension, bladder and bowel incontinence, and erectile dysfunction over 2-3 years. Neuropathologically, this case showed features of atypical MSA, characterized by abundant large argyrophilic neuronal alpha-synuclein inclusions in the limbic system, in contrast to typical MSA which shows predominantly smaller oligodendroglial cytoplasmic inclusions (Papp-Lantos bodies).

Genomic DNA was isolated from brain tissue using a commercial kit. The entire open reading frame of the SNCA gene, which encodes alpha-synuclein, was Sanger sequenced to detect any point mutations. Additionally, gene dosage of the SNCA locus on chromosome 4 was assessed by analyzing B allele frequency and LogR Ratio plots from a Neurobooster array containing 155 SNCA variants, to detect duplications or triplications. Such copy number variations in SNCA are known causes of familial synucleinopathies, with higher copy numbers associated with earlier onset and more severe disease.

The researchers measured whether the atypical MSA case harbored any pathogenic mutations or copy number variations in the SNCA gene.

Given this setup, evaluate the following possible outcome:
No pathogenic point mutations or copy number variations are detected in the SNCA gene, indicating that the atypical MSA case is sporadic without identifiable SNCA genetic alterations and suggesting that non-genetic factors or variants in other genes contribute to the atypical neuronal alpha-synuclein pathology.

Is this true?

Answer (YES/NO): YES